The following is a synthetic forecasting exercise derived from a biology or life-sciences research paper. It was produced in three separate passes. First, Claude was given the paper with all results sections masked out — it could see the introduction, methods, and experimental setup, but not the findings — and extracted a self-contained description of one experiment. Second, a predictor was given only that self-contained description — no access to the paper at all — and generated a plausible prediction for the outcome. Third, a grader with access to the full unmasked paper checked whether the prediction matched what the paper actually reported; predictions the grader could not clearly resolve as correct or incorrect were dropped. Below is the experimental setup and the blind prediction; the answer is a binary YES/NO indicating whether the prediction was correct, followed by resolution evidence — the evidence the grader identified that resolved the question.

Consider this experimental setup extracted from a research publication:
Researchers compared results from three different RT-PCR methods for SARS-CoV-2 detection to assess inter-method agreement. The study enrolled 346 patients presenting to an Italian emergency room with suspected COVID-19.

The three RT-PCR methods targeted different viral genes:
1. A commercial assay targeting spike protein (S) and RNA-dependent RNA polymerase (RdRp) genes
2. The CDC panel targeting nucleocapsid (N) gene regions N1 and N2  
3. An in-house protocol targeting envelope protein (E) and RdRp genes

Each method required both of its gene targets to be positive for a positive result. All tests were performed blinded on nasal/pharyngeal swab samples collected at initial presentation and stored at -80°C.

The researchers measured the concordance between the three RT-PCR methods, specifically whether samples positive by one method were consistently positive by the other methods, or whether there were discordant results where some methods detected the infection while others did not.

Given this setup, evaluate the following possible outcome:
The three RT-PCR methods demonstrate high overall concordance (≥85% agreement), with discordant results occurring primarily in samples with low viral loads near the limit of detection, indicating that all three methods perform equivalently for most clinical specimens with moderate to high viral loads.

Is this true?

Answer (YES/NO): NO